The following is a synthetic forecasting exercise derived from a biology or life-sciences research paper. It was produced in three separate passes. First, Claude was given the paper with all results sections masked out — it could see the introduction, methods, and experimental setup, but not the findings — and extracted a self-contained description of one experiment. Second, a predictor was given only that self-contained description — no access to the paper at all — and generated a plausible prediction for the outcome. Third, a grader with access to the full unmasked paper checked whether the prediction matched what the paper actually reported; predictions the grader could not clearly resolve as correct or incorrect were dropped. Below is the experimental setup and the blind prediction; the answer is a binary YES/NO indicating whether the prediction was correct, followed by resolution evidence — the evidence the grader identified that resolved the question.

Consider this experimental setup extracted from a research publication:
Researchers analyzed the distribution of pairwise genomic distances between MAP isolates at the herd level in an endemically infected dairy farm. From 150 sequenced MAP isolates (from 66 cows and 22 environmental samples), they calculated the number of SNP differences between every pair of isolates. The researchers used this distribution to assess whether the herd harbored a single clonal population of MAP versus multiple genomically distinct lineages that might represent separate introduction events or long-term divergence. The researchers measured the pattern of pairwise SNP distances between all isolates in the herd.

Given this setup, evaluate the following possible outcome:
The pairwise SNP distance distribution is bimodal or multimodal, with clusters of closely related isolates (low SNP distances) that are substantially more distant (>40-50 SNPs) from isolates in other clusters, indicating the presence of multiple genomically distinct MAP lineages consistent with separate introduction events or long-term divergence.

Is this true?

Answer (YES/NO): YES